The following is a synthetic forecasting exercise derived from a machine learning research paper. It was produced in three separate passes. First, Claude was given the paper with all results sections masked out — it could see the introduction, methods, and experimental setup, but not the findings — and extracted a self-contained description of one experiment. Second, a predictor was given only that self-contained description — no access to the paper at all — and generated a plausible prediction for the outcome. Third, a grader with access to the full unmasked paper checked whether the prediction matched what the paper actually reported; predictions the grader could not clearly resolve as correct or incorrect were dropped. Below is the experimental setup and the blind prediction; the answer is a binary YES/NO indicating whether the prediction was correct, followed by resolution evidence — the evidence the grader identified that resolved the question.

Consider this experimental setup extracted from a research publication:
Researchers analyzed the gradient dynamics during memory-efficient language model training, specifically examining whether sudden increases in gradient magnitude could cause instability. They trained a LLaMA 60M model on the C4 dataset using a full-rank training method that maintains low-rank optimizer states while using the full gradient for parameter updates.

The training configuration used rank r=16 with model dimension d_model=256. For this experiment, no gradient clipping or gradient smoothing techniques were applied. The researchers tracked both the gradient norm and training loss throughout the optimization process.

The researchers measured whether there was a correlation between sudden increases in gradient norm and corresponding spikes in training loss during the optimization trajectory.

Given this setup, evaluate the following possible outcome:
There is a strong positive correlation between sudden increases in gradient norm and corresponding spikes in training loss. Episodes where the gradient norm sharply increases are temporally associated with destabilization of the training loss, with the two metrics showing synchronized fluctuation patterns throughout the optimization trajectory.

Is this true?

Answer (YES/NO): YES